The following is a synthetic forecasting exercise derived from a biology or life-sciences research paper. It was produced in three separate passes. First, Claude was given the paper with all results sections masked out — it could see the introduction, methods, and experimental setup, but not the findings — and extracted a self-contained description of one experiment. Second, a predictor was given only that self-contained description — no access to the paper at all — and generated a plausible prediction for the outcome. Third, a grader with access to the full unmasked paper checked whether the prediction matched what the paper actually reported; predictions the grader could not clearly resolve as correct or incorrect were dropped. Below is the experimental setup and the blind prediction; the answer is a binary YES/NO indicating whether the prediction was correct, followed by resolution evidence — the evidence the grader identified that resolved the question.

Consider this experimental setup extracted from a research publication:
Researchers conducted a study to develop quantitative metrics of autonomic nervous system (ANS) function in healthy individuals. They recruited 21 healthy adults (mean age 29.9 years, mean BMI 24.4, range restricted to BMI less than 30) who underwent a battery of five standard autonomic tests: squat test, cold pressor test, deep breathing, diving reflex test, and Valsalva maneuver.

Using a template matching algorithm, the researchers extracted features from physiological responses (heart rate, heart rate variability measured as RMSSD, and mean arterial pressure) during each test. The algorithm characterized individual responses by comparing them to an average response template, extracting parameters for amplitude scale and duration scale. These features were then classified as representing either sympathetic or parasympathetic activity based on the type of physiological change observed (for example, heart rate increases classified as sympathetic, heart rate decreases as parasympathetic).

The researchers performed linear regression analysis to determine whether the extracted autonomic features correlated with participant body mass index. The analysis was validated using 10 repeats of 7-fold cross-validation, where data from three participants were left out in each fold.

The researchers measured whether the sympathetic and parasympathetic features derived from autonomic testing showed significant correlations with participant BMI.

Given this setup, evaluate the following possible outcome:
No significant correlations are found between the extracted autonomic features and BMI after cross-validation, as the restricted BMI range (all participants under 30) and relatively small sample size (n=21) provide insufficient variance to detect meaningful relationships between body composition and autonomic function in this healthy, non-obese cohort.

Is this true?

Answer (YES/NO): NO